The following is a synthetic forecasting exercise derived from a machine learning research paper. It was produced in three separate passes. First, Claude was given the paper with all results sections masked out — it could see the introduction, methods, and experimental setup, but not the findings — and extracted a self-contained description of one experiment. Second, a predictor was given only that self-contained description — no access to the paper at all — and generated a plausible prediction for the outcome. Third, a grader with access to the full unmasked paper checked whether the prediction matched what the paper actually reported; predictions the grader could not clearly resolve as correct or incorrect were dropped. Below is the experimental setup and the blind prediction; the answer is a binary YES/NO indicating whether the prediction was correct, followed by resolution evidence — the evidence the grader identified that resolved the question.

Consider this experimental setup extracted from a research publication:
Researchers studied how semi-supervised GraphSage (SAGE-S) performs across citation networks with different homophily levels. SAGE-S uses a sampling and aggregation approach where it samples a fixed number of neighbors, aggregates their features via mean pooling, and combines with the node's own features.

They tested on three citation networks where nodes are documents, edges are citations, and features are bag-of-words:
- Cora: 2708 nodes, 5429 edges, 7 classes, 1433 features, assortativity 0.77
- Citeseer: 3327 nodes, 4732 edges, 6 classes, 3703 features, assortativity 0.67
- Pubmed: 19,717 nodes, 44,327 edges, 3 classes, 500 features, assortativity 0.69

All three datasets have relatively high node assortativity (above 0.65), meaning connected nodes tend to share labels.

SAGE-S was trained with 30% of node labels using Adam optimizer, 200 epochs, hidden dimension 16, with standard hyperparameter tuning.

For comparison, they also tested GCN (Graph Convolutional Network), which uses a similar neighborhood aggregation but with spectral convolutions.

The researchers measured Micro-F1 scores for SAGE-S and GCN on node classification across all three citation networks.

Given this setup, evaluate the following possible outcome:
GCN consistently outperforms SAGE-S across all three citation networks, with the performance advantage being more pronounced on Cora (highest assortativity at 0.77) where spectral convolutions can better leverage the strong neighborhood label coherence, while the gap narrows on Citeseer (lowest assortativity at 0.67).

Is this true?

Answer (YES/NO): NO